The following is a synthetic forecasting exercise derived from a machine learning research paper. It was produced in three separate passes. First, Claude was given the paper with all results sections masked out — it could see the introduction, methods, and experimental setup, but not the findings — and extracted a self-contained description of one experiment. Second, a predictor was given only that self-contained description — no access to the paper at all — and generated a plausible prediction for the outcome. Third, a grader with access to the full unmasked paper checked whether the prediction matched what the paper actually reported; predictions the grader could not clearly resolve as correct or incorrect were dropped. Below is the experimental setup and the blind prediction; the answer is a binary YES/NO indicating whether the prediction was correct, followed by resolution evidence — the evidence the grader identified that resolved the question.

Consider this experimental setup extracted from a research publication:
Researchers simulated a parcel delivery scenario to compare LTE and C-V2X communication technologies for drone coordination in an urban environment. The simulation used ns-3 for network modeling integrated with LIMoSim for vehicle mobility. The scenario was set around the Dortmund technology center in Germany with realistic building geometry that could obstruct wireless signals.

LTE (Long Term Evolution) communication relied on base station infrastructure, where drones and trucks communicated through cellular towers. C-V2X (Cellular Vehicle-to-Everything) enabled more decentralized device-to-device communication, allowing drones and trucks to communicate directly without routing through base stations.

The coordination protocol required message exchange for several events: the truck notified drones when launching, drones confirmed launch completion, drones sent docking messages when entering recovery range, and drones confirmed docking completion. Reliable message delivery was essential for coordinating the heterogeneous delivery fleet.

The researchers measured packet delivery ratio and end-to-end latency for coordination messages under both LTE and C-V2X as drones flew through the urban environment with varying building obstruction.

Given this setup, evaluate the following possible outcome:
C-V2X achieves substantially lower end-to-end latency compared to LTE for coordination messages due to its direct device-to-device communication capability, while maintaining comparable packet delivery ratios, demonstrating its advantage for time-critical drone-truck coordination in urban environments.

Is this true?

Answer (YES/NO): NO